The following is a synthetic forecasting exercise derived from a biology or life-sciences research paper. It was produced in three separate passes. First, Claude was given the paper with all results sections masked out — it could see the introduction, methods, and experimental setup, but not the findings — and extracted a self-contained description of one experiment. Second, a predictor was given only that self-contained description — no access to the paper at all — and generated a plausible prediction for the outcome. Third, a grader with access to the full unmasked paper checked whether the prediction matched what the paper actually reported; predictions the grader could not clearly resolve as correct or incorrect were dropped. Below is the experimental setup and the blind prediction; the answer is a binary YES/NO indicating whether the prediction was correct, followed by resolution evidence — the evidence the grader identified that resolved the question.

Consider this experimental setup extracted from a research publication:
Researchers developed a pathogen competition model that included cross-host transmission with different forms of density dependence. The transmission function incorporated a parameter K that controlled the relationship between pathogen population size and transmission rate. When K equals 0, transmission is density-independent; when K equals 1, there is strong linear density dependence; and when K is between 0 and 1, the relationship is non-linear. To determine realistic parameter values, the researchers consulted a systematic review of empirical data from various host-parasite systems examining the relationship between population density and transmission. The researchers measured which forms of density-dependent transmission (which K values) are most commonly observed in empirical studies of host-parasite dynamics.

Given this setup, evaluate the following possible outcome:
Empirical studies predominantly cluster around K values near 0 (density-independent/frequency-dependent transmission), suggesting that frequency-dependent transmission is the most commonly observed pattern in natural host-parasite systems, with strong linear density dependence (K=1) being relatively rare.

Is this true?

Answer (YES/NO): NO